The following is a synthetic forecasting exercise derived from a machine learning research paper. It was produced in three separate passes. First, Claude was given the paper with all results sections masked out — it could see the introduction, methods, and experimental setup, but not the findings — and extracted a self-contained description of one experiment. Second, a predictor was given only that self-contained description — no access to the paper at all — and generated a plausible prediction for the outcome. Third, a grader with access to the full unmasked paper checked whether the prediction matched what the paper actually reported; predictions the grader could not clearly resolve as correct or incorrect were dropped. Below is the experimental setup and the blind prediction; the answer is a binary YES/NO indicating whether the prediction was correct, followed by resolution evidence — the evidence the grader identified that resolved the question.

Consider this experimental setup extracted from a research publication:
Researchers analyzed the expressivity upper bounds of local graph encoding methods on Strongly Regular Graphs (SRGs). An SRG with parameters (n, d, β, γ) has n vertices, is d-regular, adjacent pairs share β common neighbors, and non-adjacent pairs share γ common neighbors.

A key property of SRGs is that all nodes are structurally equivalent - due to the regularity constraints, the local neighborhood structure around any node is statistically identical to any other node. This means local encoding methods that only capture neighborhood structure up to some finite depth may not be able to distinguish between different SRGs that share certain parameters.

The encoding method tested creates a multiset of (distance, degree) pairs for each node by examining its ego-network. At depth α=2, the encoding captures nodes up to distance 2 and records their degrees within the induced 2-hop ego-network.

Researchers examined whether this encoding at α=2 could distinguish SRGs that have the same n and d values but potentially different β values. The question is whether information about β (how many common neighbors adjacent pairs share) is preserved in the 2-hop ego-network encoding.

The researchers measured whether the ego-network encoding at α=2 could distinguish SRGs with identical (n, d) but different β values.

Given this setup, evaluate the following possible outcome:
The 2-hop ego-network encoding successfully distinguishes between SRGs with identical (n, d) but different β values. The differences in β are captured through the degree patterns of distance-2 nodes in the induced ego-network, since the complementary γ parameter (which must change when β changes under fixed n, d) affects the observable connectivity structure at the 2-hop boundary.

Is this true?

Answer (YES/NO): NO